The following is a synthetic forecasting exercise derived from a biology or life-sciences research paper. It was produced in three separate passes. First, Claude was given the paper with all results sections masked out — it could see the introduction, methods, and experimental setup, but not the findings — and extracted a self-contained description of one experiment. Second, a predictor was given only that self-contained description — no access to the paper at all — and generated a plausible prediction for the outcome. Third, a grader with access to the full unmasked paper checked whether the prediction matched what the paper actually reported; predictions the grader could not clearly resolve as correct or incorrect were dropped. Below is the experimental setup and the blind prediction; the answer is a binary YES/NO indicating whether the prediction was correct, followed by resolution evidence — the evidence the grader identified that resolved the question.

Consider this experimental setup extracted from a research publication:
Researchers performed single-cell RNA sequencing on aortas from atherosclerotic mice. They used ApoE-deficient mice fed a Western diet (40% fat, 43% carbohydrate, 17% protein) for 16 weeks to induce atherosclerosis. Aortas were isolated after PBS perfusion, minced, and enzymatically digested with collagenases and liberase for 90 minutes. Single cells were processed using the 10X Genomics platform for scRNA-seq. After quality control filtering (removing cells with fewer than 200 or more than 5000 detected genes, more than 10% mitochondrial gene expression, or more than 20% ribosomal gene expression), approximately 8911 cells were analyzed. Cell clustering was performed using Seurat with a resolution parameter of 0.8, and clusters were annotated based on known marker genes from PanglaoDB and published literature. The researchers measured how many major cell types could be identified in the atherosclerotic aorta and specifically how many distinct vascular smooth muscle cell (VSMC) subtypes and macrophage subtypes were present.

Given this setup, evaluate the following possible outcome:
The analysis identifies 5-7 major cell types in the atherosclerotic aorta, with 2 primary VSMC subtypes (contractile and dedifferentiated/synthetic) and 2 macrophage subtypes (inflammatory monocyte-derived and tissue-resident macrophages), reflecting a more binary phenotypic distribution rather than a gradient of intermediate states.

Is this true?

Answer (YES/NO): NO